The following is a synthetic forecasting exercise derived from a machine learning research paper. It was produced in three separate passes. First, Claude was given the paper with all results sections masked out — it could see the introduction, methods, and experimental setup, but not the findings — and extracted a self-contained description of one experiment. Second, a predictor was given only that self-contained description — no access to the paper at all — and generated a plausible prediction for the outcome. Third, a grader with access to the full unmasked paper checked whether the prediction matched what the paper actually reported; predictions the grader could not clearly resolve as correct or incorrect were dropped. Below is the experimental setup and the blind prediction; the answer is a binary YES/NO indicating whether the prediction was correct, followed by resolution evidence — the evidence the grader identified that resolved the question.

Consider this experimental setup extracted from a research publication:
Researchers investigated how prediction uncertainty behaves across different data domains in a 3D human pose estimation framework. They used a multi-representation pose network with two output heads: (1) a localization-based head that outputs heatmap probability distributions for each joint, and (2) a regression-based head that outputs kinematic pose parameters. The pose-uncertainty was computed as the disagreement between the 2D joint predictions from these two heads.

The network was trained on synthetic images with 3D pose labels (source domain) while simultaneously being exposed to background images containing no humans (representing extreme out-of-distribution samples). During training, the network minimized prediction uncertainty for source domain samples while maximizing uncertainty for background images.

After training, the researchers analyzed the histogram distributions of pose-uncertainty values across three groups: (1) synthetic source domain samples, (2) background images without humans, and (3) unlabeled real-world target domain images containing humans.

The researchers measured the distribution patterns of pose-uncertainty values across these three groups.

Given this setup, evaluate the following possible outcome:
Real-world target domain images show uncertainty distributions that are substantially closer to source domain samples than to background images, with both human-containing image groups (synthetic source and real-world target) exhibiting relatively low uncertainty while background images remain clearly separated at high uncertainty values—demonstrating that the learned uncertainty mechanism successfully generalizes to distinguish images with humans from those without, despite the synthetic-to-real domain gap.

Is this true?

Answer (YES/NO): NO